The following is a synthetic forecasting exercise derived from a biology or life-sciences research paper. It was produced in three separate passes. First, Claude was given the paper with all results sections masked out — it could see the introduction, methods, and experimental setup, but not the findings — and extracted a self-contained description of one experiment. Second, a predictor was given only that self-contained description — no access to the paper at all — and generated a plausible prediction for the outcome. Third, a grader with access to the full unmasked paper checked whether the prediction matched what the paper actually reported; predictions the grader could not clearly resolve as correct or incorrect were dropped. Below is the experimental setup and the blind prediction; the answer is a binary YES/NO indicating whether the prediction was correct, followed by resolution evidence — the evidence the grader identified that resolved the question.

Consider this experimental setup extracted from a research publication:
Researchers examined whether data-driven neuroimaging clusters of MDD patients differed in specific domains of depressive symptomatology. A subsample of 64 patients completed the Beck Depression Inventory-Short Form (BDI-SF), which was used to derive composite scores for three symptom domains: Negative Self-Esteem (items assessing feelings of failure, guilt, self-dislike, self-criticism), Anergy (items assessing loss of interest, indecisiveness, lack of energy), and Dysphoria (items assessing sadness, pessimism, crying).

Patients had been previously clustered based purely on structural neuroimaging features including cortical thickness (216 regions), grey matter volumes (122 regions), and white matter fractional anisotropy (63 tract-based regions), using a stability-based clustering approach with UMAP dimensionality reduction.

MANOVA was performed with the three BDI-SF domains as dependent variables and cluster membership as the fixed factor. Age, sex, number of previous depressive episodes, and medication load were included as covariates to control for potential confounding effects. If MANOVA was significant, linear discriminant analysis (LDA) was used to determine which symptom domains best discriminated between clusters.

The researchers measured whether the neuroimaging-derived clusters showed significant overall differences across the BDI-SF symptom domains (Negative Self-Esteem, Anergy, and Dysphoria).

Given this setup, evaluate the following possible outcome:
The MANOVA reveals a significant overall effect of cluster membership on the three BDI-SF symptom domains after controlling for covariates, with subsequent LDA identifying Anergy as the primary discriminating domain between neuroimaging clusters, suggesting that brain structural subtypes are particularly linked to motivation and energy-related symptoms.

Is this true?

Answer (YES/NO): YES